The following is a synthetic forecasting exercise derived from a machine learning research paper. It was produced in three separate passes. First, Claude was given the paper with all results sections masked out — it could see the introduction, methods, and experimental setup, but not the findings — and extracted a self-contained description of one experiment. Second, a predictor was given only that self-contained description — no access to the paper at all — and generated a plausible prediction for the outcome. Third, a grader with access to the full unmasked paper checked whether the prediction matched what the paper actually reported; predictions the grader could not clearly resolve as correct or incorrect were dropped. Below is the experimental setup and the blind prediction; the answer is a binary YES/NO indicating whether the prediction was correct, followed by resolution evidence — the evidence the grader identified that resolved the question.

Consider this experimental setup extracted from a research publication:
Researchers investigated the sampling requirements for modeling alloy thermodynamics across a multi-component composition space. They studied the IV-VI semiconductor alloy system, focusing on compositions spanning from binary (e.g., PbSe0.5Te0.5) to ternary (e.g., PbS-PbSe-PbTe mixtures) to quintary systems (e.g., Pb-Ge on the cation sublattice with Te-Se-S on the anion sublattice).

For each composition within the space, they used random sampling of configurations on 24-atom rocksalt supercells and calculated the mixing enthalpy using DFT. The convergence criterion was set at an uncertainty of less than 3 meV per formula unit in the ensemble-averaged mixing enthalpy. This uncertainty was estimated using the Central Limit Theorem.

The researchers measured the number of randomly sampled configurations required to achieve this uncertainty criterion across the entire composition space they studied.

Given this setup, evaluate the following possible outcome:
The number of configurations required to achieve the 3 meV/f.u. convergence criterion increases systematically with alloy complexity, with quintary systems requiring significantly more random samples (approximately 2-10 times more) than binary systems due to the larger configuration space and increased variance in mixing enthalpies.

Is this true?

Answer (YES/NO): NO